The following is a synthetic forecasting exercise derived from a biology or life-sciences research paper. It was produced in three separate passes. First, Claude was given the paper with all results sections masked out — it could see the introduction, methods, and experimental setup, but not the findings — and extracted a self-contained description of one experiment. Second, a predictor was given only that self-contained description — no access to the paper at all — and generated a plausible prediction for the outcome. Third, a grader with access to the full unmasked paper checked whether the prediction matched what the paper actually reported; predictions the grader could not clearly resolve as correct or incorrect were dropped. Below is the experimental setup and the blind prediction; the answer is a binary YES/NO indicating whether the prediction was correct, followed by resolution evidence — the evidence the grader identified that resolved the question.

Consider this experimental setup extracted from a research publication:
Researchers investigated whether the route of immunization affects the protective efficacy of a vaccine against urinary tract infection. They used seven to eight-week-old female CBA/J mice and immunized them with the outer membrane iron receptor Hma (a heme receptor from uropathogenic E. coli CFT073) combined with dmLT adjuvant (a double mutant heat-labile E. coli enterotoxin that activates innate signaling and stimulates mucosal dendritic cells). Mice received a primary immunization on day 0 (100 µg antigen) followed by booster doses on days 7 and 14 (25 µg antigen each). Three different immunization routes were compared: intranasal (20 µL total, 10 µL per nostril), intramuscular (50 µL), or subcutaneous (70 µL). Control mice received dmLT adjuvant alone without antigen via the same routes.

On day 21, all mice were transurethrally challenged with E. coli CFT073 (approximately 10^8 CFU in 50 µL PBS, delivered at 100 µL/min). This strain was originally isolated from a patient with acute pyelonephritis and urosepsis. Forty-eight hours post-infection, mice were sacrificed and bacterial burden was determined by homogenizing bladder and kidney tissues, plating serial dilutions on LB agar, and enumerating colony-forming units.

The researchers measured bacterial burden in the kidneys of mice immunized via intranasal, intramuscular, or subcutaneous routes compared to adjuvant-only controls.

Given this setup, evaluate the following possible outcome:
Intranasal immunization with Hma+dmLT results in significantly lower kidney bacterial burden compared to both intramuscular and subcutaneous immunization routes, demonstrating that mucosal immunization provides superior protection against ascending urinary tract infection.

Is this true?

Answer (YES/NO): NO